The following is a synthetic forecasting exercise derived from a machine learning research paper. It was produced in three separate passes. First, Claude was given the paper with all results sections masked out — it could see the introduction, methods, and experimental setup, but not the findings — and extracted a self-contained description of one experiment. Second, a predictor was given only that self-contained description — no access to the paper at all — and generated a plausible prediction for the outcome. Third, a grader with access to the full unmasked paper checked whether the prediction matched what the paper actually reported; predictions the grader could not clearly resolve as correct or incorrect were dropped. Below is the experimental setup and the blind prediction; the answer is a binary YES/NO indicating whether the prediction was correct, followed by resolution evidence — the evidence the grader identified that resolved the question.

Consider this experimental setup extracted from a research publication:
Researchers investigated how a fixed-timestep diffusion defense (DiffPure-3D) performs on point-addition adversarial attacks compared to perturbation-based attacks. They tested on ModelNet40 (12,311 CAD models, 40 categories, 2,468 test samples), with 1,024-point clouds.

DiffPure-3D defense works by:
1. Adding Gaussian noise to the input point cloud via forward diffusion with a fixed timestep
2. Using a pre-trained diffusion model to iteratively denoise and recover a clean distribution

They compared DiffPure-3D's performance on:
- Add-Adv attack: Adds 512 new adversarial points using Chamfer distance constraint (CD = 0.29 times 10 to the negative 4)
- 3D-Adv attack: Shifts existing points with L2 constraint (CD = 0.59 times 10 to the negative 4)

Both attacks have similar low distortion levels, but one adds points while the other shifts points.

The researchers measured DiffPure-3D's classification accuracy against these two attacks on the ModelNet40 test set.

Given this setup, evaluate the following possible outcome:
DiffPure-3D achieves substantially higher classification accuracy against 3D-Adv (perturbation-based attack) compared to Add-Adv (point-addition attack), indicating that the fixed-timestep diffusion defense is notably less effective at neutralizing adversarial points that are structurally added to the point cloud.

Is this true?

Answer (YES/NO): NO